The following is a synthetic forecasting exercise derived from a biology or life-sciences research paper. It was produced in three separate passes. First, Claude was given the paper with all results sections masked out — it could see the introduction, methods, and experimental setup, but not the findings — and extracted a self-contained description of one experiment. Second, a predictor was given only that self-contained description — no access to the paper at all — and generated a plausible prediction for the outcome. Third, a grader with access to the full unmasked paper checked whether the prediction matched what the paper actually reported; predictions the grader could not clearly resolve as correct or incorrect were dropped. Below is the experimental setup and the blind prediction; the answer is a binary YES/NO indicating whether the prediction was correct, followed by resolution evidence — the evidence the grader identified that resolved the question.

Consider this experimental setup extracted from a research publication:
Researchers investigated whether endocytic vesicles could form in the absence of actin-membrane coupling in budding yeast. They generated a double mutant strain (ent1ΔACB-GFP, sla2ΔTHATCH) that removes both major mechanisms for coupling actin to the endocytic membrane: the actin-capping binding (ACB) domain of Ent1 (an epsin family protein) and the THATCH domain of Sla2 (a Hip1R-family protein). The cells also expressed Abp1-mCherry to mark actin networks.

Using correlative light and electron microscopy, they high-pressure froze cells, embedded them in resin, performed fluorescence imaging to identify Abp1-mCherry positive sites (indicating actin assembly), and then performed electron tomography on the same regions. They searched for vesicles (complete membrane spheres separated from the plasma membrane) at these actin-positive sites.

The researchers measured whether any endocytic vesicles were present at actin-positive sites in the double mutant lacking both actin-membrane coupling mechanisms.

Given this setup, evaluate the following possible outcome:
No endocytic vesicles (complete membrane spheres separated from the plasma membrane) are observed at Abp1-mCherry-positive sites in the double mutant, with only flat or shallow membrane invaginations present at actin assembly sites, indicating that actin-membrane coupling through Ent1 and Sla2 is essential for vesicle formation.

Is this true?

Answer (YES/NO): NO